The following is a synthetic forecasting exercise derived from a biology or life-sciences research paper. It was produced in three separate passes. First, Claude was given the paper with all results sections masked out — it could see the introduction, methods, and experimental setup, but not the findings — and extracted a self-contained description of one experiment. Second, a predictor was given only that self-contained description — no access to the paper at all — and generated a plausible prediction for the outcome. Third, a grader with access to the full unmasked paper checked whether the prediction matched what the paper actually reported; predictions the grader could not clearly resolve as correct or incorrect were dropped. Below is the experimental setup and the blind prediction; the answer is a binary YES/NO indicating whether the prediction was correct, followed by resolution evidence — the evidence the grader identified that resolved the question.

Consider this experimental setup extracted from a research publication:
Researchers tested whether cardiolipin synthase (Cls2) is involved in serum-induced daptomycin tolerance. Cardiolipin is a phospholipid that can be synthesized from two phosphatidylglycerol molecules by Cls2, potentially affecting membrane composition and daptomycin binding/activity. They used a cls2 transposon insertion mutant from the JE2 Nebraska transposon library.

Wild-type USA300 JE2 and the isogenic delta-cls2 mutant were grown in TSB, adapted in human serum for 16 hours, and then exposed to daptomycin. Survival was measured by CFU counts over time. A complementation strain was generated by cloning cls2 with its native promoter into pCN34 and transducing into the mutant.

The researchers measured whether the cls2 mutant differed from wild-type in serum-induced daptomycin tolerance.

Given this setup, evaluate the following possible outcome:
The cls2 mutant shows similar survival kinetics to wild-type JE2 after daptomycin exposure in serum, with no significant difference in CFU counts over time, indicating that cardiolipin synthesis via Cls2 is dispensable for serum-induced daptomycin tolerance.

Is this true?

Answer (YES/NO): NO